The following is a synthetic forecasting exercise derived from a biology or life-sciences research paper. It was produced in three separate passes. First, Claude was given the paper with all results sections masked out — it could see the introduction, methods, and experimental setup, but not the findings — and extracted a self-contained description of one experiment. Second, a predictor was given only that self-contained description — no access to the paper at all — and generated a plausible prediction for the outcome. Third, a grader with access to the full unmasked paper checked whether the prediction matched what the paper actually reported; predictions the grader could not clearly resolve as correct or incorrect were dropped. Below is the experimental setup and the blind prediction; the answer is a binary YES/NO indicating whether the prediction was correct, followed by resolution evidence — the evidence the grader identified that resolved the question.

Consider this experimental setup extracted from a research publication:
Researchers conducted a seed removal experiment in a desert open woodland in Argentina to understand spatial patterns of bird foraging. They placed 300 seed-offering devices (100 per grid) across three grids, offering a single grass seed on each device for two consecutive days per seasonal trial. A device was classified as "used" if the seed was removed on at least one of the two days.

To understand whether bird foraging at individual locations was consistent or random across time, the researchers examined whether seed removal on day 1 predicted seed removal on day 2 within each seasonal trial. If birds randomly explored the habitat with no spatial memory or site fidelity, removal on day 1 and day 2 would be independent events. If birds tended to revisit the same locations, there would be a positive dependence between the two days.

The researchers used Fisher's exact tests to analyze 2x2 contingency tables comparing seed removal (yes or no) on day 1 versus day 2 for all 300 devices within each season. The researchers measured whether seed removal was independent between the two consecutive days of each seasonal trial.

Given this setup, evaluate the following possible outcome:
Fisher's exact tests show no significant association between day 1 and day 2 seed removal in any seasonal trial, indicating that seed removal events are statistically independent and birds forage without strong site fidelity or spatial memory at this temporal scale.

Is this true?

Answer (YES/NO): NO